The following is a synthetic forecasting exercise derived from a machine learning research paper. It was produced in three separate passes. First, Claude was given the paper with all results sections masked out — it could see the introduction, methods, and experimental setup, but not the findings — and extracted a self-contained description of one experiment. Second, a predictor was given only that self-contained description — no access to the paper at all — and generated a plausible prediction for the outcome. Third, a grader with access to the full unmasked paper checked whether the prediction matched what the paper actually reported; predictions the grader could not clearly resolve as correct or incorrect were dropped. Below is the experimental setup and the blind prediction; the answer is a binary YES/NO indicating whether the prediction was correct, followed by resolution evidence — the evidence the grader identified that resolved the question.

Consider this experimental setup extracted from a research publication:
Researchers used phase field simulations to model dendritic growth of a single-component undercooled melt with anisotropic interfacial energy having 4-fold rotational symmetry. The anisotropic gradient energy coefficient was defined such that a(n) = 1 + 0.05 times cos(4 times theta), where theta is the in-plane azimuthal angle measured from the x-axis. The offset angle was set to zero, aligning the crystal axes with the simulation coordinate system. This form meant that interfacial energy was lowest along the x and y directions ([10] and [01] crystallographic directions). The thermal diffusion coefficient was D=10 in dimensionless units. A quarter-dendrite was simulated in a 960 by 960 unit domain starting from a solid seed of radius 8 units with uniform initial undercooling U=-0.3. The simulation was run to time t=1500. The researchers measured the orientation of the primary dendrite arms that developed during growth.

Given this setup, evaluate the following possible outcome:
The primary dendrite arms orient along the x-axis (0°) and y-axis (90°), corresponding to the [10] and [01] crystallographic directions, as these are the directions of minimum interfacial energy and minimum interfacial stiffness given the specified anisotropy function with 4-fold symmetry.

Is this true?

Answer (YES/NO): YES